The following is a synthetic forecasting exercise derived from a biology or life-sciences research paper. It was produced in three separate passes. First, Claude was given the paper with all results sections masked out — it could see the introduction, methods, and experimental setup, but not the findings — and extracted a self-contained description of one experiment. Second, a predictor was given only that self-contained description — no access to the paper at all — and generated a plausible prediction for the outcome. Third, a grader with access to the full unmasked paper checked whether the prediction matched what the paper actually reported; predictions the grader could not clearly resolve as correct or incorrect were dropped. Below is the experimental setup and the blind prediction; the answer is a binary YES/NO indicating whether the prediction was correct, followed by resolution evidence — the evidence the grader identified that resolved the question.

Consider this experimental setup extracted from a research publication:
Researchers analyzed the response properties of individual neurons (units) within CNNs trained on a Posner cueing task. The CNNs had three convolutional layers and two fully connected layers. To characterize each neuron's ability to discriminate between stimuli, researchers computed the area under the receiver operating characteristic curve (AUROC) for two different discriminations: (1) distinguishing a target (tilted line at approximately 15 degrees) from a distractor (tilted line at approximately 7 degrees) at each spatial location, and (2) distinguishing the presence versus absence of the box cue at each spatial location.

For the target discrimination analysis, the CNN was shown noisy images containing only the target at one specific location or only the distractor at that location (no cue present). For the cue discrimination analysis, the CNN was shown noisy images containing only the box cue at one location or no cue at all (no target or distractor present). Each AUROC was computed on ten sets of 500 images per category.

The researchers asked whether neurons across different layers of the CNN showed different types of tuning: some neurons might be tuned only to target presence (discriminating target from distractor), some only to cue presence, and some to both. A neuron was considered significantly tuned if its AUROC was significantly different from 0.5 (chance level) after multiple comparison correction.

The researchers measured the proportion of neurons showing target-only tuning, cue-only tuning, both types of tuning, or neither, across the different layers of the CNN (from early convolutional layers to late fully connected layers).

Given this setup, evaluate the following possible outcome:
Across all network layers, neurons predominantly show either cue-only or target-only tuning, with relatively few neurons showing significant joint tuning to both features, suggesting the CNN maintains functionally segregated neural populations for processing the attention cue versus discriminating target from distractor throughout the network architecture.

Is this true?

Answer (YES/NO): NO